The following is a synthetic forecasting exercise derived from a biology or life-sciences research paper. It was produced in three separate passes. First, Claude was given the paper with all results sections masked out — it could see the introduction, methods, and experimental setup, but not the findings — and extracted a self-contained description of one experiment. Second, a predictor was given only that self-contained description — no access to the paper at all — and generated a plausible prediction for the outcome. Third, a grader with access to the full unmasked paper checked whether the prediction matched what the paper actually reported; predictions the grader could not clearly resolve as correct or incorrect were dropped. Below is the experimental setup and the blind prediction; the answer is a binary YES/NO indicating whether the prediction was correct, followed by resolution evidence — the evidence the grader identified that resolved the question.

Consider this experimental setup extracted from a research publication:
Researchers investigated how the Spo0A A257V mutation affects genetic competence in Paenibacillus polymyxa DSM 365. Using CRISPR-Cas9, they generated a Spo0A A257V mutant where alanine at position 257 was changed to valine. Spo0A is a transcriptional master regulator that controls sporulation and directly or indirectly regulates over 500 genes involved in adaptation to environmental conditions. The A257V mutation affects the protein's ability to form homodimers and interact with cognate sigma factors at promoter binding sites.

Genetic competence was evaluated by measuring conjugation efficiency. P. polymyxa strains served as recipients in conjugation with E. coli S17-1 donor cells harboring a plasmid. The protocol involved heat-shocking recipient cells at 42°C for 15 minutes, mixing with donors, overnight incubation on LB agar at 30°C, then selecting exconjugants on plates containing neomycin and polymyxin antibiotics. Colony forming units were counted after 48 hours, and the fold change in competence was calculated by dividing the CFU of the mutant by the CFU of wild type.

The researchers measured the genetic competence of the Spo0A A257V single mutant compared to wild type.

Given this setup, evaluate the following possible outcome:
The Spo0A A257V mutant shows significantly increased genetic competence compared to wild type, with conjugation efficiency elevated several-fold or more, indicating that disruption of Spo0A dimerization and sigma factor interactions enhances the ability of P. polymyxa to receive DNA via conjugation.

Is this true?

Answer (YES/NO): YES